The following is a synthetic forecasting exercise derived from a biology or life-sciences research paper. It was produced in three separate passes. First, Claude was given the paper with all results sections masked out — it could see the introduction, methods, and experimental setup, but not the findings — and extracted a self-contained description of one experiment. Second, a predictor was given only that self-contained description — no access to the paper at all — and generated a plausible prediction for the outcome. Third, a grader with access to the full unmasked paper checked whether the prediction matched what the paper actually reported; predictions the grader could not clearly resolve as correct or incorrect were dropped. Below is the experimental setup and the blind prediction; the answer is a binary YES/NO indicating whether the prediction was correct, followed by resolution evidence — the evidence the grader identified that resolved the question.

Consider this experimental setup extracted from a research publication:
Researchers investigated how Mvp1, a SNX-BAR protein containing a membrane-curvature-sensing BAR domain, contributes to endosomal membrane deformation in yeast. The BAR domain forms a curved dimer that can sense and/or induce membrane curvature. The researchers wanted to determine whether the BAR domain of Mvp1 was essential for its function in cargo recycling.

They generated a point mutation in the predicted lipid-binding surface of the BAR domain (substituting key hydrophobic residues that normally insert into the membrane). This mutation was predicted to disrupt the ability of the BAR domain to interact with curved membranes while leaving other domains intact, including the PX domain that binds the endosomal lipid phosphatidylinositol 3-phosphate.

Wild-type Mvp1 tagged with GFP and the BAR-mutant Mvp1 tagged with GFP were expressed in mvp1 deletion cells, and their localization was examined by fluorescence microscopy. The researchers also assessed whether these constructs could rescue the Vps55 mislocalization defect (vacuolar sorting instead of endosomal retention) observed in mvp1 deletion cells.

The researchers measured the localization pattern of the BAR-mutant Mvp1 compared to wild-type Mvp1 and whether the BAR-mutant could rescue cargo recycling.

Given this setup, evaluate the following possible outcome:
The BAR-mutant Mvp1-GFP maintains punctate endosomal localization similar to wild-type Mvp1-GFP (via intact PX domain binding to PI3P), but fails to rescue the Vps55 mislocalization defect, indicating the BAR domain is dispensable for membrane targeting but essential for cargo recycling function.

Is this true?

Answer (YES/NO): YES